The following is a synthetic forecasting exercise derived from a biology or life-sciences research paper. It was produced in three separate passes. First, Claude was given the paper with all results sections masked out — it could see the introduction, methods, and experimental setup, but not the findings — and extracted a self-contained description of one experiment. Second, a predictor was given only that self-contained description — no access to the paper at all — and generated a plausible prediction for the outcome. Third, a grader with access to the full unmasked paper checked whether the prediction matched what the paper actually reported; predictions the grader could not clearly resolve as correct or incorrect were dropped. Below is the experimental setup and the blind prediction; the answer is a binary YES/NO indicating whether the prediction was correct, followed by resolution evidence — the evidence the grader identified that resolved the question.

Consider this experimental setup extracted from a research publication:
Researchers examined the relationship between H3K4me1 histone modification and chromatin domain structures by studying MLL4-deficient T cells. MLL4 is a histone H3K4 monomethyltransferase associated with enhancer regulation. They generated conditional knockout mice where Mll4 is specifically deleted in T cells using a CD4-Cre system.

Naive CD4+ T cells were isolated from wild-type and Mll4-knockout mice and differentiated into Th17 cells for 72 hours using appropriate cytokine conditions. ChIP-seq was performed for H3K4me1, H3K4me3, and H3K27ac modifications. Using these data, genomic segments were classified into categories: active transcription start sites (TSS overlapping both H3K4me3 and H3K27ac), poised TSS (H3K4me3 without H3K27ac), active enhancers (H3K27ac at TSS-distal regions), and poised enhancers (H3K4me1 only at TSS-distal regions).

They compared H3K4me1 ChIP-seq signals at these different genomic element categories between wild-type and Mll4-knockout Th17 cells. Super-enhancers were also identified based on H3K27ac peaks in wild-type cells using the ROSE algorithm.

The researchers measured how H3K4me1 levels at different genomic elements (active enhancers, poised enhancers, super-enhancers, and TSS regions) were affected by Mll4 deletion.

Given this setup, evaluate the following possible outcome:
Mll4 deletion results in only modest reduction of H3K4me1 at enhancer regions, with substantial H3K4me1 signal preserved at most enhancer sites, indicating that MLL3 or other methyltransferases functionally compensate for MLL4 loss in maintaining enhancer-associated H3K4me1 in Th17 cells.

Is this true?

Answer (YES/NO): NO